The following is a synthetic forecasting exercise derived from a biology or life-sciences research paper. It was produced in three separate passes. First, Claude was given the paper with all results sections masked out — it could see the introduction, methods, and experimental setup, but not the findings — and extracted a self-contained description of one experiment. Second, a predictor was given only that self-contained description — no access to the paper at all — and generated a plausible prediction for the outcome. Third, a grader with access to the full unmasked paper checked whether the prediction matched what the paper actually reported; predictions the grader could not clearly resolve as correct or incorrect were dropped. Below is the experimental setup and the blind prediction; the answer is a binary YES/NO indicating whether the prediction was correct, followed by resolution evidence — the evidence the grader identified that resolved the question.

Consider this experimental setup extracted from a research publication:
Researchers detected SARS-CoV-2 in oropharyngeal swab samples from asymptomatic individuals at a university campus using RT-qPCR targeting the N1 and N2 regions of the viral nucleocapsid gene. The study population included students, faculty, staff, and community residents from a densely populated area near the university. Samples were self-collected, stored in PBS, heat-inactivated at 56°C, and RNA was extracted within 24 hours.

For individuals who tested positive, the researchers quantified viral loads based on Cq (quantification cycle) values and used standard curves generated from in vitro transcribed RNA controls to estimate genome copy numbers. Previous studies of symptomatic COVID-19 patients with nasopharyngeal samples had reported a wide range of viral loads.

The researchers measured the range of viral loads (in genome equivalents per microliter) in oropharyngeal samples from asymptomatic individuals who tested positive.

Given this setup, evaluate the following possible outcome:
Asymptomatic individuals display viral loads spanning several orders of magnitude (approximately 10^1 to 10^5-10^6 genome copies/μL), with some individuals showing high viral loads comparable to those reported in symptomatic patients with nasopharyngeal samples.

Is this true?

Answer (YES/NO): YES